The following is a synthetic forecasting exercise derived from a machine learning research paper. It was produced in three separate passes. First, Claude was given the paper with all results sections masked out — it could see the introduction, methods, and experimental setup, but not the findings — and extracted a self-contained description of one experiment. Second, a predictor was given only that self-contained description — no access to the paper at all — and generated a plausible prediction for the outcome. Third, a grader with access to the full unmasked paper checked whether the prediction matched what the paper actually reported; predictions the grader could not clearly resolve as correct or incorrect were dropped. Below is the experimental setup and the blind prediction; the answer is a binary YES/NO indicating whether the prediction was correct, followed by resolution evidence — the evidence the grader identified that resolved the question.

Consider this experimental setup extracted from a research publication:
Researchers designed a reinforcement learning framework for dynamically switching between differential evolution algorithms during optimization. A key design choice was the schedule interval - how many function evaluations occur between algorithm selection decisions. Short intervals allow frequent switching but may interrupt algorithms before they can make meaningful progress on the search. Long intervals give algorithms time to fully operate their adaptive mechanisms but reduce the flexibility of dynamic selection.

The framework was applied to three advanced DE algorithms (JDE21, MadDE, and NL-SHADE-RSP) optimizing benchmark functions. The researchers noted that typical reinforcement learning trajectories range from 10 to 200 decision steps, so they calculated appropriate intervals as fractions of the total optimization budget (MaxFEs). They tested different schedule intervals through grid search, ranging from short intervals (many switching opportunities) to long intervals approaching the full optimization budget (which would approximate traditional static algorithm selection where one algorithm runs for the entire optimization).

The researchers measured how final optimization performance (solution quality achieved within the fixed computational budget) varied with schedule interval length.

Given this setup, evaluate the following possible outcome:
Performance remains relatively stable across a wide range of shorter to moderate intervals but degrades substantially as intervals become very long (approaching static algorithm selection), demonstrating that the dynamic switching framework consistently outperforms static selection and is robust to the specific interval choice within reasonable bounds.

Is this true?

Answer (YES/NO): NO